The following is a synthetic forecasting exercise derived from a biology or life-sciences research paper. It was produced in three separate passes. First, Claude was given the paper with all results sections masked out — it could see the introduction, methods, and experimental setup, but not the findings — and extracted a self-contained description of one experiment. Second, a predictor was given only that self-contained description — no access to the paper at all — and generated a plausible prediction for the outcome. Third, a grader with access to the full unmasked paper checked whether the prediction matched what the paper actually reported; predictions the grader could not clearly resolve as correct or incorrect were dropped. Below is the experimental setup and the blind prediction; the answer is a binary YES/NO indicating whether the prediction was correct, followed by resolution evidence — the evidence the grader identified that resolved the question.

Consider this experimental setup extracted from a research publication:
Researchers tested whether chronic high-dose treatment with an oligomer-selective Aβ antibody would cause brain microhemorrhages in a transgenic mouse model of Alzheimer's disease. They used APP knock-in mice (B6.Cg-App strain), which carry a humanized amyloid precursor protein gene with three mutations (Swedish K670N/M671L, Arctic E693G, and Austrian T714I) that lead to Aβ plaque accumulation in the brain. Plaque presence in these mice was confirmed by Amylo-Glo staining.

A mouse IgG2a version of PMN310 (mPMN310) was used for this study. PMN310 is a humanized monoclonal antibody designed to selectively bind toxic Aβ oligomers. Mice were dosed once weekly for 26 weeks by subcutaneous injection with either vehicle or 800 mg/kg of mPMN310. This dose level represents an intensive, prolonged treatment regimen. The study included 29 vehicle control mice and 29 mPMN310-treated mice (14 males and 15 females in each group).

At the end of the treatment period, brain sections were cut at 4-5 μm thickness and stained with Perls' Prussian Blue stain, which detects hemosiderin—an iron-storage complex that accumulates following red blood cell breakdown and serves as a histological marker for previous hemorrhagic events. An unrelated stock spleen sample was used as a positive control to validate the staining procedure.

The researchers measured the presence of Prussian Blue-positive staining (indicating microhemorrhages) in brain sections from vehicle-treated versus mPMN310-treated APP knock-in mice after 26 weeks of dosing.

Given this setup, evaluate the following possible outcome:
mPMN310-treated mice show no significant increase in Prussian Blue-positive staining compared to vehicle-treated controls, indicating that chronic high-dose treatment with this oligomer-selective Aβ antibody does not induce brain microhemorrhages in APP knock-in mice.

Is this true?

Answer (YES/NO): YES